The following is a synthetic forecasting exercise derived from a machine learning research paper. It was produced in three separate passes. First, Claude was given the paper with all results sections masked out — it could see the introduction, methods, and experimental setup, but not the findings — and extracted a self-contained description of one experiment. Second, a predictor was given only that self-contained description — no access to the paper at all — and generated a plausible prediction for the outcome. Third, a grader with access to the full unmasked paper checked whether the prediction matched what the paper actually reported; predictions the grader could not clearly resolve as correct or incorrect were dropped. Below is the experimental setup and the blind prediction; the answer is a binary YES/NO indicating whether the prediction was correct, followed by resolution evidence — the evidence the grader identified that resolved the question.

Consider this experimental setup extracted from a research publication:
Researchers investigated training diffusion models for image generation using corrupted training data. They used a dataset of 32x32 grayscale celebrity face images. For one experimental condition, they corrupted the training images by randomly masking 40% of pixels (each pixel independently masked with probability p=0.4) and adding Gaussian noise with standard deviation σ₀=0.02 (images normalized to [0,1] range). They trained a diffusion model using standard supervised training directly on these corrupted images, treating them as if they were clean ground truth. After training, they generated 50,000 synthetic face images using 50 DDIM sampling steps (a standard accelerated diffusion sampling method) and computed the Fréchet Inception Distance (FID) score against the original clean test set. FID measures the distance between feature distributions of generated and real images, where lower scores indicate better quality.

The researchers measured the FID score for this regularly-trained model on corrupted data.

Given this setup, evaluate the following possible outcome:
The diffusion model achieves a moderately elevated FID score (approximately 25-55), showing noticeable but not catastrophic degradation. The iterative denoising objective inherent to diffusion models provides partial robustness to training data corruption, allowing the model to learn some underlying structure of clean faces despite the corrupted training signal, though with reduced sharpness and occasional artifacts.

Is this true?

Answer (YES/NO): NO